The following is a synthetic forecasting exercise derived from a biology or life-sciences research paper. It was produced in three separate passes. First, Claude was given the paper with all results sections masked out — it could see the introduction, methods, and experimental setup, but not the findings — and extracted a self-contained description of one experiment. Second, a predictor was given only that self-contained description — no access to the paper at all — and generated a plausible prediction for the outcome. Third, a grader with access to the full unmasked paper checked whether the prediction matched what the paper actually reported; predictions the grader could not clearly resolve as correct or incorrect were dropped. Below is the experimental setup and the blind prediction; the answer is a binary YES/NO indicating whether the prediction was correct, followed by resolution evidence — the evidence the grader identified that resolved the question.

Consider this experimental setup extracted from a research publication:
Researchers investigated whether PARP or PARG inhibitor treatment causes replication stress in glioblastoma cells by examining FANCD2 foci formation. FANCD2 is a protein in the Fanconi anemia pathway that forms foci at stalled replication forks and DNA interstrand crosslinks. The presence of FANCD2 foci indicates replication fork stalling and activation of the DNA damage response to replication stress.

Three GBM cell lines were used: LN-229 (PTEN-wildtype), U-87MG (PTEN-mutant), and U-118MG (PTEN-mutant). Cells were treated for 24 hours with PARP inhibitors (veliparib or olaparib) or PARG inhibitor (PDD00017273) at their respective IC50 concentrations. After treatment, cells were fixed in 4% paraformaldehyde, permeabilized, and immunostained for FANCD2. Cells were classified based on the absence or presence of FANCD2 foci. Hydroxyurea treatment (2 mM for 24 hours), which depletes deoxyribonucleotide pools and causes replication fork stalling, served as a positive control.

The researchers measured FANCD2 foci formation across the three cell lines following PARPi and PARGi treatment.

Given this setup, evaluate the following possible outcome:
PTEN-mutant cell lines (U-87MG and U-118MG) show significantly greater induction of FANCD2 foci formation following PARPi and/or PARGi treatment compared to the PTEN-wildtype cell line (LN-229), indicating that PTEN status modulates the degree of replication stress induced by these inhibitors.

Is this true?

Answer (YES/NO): NO